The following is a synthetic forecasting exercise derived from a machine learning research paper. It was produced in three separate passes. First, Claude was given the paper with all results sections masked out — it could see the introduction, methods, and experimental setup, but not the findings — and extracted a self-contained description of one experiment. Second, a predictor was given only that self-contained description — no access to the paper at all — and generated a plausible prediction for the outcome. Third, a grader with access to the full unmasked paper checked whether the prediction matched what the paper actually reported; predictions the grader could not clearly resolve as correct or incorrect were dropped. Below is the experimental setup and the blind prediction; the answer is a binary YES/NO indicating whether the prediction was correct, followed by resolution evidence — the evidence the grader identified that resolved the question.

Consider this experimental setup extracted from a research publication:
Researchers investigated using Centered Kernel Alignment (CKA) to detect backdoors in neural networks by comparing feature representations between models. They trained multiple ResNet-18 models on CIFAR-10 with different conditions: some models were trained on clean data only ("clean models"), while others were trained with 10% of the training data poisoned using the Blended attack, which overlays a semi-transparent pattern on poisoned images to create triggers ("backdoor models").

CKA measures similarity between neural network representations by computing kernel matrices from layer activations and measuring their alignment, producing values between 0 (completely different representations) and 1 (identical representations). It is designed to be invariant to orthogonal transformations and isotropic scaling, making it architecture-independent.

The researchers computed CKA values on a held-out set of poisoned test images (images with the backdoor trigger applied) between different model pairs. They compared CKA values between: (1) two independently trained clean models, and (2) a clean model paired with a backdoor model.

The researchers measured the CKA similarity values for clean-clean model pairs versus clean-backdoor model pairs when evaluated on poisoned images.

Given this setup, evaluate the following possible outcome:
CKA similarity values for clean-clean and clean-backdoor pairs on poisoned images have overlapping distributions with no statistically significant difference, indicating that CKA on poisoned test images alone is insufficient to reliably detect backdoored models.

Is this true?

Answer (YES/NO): NO